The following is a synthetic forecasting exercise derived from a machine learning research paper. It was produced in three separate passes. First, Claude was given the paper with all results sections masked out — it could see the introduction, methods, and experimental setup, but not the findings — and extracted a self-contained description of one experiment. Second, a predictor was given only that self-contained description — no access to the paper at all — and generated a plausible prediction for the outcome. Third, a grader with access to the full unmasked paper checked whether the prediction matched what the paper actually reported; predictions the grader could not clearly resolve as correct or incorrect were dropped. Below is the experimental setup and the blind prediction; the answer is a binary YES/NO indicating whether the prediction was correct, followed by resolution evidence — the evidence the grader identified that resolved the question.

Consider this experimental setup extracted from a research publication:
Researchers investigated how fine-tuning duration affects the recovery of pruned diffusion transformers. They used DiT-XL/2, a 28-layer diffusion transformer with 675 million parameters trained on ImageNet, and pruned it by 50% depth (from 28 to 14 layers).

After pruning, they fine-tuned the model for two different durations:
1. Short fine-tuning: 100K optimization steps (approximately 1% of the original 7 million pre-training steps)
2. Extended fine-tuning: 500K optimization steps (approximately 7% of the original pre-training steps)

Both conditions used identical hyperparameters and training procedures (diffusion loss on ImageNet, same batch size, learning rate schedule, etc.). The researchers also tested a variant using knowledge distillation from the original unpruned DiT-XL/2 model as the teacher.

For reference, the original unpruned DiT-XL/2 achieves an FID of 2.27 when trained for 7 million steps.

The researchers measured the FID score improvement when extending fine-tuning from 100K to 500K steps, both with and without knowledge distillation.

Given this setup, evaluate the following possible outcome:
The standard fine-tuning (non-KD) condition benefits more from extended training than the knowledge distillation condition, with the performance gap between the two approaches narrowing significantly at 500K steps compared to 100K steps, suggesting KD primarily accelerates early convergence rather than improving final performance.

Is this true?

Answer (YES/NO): NO